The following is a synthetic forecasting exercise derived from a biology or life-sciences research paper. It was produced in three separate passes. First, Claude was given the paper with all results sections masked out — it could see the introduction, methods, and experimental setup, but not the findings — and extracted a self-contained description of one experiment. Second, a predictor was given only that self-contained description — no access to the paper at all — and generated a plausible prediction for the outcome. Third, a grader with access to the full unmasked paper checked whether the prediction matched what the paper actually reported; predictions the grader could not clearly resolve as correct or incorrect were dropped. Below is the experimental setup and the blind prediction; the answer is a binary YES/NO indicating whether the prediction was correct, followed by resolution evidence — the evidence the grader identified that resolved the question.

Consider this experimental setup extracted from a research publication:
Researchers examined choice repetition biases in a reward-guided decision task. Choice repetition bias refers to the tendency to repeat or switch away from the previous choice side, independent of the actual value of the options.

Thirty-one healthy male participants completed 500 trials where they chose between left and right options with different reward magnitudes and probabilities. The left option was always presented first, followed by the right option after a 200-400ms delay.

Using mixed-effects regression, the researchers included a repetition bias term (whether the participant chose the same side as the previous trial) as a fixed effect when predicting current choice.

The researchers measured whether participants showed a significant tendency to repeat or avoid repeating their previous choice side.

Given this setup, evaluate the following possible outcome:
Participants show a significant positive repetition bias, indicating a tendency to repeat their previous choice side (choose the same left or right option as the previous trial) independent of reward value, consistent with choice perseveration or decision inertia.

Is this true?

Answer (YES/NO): NO